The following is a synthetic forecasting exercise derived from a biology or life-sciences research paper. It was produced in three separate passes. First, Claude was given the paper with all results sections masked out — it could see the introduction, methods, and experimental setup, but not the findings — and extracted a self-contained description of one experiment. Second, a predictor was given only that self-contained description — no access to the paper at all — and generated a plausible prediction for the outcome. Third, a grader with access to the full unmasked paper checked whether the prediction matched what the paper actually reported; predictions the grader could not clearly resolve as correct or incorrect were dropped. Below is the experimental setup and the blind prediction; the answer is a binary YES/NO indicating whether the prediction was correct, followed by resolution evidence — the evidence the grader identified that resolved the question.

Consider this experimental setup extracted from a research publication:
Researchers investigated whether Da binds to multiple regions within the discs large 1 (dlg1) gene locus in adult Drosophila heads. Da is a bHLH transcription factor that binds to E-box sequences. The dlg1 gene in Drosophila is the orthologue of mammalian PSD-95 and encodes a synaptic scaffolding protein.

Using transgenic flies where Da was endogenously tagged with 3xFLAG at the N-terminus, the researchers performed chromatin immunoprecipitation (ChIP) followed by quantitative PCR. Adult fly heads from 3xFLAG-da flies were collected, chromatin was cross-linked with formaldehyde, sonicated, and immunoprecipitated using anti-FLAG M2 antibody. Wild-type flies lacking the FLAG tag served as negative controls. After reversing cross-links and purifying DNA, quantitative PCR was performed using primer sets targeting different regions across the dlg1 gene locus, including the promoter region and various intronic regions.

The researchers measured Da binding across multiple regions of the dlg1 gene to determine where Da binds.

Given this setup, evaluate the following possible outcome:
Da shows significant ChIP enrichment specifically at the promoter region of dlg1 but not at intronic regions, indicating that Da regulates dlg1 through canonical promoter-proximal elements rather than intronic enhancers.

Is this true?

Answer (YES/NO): NO